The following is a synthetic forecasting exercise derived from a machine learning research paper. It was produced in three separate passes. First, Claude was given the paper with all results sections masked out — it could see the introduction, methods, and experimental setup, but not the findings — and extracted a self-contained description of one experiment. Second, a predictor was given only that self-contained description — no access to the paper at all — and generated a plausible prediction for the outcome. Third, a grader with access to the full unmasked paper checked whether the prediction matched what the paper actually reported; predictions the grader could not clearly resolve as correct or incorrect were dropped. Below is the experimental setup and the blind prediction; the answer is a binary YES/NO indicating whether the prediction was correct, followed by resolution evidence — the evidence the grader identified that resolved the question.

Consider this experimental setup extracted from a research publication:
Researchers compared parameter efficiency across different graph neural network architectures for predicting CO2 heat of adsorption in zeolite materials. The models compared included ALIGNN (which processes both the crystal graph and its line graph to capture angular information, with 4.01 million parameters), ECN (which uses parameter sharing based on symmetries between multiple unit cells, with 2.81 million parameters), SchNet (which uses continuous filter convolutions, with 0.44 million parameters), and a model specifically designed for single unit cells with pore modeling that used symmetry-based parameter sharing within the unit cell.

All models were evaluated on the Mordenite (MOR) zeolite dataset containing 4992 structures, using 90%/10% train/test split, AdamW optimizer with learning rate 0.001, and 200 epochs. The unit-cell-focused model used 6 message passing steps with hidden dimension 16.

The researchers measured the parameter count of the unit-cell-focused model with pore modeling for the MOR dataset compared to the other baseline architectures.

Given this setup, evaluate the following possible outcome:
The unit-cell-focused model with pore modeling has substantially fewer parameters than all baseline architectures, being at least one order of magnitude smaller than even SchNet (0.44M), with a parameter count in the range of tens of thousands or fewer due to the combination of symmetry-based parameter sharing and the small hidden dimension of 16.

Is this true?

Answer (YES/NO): YES